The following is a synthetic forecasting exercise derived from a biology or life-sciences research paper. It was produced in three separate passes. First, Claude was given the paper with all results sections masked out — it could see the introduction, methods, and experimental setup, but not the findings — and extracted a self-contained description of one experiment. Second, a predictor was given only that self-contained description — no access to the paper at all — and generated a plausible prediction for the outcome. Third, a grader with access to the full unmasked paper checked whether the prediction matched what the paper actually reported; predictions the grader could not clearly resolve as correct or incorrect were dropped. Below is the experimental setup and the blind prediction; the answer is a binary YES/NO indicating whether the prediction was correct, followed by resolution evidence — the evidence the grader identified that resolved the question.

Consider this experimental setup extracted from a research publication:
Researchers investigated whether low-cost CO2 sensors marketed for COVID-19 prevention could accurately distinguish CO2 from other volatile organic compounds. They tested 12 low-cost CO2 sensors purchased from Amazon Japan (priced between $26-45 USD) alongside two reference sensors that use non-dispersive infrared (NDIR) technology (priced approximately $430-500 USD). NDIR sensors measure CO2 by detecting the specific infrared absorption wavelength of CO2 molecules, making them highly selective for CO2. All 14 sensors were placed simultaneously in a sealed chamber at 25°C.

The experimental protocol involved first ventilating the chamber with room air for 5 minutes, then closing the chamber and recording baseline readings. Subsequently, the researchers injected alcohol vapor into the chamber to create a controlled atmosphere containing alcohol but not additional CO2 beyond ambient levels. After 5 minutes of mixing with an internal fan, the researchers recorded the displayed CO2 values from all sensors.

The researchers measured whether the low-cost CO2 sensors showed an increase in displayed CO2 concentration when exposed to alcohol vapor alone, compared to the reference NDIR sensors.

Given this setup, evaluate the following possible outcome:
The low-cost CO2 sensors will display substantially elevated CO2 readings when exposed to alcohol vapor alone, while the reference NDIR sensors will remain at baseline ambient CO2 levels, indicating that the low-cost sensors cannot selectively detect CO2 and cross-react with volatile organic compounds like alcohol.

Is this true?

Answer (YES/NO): NO